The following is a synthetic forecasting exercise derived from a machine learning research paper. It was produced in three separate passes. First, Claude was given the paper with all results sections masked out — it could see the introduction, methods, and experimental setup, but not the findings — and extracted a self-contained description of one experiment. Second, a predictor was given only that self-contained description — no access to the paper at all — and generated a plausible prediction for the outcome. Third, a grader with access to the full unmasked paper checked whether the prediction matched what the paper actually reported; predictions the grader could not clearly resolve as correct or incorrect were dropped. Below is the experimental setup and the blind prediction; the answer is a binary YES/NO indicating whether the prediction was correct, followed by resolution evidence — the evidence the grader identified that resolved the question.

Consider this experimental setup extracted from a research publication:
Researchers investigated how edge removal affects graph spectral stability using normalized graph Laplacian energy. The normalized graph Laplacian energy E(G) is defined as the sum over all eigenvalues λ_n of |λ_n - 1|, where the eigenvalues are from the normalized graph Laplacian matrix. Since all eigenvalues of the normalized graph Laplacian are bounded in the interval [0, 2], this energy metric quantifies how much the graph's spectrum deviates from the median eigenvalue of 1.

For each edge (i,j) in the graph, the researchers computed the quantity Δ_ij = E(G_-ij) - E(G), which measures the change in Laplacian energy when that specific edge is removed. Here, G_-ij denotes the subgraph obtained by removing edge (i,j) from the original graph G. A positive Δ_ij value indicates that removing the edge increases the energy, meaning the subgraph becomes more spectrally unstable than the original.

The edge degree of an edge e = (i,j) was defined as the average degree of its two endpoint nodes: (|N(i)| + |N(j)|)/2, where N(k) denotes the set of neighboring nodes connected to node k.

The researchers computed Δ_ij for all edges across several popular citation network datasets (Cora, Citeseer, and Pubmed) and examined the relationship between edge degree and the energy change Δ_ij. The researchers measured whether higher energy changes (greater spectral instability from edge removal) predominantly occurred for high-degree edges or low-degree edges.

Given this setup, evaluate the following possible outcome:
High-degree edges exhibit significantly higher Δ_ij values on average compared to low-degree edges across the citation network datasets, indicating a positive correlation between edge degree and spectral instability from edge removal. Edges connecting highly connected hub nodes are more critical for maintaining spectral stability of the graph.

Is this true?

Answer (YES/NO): NO